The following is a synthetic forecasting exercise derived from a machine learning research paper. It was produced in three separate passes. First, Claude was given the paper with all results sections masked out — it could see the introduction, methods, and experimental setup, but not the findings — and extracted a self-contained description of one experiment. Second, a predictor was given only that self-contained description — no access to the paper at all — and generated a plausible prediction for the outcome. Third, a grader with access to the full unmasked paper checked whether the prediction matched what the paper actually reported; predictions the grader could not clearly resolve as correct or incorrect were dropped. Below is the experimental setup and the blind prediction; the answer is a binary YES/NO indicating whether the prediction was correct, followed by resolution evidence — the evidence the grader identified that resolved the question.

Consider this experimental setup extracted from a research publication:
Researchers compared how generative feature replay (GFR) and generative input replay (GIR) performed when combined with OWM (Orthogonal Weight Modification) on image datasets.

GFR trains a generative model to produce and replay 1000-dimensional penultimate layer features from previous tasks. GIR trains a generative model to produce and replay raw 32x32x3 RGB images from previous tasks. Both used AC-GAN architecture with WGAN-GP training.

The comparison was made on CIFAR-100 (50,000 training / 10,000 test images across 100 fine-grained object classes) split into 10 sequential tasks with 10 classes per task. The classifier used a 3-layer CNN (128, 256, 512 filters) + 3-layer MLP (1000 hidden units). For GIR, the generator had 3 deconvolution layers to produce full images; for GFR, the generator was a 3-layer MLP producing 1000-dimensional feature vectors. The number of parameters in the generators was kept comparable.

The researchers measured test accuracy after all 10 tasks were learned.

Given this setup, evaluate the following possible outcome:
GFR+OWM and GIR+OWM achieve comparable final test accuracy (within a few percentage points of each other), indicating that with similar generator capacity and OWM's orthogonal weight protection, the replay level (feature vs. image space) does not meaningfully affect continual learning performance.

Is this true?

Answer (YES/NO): NO